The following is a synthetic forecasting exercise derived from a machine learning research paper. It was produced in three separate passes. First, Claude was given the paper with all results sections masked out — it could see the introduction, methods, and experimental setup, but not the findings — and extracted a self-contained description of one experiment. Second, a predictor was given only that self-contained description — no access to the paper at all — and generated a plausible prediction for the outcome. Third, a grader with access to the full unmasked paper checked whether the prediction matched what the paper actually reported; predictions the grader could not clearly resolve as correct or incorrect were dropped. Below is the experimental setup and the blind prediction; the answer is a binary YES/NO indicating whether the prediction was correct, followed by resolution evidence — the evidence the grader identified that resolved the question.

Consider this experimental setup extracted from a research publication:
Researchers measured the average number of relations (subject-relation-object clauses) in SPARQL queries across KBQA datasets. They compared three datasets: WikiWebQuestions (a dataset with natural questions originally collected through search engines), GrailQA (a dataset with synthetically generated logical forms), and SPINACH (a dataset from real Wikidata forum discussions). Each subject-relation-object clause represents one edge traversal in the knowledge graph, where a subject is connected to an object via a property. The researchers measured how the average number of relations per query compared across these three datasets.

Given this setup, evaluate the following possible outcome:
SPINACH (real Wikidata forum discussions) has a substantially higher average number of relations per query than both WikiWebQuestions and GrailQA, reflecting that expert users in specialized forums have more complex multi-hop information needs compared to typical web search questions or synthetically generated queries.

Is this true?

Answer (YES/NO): YES